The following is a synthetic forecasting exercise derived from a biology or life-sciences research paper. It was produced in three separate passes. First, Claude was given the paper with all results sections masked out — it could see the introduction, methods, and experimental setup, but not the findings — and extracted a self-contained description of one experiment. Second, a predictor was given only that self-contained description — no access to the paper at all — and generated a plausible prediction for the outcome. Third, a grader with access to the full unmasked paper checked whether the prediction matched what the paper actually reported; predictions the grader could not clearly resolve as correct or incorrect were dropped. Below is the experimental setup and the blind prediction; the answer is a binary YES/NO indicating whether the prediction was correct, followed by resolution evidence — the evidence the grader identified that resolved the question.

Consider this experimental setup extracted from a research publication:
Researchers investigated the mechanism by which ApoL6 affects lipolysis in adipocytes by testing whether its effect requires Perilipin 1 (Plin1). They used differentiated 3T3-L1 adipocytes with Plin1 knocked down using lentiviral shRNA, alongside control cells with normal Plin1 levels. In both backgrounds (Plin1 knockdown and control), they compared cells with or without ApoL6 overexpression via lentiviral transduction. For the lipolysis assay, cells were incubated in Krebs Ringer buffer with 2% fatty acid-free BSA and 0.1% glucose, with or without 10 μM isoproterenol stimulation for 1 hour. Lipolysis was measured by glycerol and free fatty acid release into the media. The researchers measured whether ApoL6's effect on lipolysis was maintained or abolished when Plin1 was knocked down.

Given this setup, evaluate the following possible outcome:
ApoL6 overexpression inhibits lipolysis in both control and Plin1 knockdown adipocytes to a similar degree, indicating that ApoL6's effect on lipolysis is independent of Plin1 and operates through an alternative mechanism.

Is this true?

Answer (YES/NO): NO